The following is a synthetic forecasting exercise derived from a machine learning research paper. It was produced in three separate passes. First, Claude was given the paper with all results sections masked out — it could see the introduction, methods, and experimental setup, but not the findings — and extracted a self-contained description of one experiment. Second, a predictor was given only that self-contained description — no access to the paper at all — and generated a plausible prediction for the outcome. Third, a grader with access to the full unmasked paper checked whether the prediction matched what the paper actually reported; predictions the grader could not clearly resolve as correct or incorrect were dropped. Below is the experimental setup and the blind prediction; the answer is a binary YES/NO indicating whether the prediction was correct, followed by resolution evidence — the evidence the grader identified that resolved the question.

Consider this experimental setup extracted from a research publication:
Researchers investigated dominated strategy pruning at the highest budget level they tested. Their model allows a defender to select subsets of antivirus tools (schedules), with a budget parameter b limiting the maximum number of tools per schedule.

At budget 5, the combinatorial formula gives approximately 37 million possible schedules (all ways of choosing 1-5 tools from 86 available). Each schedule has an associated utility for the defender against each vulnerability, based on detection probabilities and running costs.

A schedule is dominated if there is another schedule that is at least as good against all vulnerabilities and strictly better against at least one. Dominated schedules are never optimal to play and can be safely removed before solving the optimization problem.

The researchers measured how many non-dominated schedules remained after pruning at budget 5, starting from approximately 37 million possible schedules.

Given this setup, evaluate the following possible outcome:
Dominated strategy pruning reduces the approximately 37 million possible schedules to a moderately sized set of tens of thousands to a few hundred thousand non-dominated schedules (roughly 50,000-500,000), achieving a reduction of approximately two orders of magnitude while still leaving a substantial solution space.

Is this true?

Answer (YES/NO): NO